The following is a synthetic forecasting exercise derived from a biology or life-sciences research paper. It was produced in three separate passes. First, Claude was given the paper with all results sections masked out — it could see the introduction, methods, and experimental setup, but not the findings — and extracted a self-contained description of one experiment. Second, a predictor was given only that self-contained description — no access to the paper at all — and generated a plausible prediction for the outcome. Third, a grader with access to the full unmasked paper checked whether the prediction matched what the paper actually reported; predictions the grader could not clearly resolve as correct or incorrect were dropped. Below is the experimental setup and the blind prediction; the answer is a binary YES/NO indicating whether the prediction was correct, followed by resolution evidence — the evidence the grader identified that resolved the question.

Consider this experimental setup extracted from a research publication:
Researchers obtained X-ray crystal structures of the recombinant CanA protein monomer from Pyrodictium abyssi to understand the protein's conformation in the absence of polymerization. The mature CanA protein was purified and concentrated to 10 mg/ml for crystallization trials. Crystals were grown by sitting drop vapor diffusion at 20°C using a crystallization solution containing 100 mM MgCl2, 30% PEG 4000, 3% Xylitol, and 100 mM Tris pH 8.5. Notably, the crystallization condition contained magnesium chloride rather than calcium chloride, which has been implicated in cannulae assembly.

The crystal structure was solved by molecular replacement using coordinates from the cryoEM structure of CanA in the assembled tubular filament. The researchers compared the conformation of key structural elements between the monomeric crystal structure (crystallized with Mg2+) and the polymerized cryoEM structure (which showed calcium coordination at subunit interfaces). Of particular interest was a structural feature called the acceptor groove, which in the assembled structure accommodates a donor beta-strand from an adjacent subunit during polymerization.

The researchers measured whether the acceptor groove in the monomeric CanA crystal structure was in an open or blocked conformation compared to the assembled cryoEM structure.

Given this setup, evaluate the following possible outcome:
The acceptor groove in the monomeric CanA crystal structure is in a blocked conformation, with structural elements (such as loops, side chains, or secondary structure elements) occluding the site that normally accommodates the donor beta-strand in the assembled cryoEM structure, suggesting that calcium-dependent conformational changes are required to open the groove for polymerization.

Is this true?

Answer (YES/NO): YES